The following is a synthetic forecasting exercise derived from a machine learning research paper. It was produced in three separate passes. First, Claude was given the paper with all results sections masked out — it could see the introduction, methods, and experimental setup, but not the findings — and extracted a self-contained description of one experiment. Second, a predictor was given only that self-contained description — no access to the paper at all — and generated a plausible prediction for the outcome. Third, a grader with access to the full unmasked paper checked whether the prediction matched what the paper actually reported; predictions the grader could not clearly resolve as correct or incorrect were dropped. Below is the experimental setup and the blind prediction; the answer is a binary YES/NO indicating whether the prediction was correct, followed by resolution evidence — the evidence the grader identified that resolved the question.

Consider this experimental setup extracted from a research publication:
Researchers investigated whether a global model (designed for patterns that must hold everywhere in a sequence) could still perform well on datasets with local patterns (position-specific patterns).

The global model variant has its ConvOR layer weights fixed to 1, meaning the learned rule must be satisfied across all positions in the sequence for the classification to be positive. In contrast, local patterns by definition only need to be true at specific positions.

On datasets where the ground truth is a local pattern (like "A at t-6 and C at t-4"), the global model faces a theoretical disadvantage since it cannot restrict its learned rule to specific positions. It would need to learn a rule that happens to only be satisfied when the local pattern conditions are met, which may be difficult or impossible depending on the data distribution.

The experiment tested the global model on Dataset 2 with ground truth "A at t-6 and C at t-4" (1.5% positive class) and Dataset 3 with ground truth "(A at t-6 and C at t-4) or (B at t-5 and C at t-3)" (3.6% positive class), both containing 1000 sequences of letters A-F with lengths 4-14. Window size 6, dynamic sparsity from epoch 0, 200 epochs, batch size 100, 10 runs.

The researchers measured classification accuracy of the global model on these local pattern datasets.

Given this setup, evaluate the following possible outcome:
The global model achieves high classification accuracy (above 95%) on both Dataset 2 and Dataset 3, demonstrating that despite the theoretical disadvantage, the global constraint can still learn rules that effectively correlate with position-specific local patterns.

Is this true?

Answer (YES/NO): NO